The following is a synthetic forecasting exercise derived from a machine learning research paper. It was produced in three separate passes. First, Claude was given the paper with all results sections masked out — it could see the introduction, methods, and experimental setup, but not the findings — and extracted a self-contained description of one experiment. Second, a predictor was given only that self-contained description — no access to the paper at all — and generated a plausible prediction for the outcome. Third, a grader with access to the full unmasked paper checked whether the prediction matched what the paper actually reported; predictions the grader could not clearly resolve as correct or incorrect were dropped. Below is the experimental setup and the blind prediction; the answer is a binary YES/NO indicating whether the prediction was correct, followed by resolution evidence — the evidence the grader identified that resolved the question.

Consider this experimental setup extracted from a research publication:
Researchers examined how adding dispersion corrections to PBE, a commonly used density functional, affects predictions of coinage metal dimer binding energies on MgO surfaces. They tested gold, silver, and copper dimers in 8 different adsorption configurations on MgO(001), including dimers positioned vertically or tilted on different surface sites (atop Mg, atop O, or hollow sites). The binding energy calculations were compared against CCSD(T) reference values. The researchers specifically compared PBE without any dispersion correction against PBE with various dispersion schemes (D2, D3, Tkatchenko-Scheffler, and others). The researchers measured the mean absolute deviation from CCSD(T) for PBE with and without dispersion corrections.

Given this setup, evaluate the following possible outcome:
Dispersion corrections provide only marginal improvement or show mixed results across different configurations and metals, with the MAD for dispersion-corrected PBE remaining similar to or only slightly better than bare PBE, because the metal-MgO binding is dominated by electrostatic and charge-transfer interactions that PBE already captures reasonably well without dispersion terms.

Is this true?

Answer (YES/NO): NO